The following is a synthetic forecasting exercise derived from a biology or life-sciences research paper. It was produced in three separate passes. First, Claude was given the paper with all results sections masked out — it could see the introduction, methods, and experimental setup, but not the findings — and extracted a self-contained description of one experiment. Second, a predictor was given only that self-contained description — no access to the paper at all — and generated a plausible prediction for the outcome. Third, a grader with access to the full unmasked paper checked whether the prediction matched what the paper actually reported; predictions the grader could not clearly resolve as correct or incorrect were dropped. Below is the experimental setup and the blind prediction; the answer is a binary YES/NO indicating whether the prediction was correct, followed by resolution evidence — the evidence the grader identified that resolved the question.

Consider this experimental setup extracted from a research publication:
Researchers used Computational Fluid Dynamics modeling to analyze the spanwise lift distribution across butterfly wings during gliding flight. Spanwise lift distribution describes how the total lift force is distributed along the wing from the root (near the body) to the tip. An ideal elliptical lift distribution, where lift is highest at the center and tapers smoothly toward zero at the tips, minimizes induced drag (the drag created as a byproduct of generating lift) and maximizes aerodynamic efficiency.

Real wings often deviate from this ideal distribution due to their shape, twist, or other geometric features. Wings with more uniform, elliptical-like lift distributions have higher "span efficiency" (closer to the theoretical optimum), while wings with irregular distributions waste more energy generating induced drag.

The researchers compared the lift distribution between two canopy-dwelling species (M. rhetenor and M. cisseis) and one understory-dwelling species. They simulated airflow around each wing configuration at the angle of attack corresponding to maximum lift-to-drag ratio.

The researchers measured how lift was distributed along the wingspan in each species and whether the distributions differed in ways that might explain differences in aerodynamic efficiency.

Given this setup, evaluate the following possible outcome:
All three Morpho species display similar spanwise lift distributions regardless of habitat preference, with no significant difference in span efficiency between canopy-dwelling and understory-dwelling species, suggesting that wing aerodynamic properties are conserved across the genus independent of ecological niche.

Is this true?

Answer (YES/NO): NO